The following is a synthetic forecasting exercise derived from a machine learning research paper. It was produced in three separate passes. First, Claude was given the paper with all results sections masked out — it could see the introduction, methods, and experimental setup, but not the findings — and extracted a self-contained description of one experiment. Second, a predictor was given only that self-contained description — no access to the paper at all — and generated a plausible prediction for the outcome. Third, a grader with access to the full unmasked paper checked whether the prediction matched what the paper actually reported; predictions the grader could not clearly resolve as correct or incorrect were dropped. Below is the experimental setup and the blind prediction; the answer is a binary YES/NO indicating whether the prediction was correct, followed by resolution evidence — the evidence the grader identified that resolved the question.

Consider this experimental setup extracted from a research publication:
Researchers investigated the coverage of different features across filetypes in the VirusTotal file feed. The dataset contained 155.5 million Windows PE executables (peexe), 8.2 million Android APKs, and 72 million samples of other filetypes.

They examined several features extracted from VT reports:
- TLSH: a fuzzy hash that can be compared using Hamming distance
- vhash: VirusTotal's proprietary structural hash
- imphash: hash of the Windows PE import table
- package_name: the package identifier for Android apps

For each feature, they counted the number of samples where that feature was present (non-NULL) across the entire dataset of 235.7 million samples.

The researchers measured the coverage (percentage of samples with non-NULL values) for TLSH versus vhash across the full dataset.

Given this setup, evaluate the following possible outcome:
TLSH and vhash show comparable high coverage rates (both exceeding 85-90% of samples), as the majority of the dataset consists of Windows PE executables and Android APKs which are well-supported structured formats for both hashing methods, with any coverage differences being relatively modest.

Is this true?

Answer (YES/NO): YES